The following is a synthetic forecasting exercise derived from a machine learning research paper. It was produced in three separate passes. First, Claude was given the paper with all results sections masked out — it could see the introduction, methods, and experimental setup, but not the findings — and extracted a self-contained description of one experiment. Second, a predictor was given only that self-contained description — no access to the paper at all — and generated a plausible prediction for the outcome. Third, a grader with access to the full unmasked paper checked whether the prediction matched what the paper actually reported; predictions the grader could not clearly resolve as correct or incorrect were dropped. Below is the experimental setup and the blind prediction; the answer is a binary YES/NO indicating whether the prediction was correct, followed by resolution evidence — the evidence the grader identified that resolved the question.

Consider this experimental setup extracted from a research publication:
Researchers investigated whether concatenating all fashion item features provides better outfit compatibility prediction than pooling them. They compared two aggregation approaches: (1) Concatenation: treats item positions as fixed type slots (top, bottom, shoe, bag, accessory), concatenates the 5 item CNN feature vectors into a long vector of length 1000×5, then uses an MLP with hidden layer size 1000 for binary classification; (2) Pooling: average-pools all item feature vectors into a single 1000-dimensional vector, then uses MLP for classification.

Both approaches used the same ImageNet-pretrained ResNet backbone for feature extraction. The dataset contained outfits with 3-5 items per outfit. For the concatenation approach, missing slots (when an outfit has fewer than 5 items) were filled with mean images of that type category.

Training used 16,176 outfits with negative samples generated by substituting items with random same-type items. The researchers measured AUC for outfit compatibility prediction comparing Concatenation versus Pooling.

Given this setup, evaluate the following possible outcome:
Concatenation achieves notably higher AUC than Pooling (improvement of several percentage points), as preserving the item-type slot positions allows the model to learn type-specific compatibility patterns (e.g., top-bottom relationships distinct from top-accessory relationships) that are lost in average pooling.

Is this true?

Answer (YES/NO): NO